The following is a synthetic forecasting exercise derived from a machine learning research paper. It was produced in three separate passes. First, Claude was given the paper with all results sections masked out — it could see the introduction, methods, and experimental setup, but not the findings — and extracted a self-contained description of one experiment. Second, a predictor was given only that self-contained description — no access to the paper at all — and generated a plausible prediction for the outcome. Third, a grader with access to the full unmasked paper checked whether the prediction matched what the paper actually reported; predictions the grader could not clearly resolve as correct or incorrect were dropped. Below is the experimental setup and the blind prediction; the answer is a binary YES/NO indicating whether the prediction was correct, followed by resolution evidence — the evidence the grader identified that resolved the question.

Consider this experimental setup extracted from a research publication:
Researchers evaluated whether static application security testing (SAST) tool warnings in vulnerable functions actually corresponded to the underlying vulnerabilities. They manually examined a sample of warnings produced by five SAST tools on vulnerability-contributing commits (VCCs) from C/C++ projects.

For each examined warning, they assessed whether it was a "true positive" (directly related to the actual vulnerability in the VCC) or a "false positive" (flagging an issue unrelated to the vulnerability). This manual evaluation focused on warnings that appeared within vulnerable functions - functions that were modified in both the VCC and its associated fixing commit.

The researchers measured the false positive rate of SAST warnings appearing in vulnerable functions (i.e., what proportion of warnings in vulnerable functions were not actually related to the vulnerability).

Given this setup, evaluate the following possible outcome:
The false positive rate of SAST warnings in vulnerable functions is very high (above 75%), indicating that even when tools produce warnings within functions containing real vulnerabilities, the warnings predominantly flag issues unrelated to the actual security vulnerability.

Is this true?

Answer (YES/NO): YES